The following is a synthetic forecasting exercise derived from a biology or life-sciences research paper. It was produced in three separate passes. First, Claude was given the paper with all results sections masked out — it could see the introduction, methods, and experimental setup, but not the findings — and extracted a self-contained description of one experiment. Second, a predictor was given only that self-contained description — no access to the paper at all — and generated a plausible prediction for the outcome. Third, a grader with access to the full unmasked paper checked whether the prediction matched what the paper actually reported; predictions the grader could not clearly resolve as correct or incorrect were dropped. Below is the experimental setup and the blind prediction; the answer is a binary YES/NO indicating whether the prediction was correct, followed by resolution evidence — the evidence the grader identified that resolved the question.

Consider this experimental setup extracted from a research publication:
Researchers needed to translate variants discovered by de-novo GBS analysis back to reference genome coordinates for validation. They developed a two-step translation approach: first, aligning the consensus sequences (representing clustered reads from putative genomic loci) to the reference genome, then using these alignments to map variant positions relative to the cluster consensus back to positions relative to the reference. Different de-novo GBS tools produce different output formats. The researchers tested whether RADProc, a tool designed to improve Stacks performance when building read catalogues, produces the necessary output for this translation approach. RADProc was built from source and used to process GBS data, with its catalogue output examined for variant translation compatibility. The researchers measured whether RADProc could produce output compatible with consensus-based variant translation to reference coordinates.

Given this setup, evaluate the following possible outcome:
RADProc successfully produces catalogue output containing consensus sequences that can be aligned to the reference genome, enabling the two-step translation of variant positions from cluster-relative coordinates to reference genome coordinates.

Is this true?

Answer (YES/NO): YES